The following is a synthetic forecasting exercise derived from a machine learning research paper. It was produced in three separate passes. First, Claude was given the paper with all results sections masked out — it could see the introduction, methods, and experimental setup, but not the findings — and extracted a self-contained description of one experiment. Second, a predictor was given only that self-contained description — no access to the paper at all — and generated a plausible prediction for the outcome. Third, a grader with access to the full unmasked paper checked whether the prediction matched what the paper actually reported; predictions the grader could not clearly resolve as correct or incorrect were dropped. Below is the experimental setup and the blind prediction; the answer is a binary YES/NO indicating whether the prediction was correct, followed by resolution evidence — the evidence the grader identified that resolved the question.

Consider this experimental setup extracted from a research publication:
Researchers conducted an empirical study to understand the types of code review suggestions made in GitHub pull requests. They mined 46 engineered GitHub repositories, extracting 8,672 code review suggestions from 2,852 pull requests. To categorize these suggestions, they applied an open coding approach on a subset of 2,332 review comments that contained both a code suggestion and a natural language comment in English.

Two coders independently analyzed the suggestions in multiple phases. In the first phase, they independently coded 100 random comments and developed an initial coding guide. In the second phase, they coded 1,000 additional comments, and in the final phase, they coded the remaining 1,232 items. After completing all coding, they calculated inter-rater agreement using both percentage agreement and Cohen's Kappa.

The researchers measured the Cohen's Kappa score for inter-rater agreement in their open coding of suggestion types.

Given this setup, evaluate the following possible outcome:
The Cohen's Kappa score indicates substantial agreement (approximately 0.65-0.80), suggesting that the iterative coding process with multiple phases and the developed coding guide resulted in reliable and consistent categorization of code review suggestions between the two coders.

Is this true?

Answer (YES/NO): YES